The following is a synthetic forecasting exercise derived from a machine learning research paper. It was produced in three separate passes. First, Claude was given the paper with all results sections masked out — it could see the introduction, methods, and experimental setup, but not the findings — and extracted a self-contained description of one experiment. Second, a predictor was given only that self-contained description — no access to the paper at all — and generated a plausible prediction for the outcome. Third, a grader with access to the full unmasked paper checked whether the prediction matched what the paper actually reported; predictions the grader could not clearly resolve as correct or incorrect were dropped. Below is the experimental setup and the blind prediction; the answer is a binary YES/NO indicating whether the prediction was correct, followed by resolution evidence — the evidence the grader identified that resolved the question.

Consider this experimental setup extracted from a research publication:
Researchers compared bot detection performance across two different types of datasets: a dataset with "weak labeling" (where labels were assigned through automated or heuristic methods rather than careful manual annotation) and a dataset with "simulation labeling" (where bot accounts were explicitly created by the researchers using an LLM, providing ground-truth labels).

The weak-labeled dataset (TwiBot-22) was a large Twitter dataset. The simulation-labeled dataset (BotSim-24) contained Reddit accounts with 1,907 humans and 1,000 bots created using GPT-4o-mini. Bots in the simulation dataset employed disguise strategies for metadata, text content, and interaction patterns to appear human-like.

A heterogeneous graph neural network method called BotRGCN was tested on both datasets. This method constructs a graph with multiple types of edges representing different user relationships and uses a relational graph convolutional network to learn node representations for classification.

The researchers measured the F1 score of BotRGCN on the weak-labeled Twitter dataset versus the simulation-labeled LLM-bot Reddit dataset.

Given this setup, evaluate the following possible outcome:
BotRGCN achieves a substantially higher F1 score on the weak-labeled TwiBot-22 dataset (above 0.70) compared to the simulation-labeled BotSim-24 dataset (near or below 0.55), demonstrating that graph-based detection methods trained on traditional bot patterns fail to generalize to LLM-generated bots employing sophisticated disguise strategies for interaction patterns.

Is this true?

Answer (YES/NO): NO